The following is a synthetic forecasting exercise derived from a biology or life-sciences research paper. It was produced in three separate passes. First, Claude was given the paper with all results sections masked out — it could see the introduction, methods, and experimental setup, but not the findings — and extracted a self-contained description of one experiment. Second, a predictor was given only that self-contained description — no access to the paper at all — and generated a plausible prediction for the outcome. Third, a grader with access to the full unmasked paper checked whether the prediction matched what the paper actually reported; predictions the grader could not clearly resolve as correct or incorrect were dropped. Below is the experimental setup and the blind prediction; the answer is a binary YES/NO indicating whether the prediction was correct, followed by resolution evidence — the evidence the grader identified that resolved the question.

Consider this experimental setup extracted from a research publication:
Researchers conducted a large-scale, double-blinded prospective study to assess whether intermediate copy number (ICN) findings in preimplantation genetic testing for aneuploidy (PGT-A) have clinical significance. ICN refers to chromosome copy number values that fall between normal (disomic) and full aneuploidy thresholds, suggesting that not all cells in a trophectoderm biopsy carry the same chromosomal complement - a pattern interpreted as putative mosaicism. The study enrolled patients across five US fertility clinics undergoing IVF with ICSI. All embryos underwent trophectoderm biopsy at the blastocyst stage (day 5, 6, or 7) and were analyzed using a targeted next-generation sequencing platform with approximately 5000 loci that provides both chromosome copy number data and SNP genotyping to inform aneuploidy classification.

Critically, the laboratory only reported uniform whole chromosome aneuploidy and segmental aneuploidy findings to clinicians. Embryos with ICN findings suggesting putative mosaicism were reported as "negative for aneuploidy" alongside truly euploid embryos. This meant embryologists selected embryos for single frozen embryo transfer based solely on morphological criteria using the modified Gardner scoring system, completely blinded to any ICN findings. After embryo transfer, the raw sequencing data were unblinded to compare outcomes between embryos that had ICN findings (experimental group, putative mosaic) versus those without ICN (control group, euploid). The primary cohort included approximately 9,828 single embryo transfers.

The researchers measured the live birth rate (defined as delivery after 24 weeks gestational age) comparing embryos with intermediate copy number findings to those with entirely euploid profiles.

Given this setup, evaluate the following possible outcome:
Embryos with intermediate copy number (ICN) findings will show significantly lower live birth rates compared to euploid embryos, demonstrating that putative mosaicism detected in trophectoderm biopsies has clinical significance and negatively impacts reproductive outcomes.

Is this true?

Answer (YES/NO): NO